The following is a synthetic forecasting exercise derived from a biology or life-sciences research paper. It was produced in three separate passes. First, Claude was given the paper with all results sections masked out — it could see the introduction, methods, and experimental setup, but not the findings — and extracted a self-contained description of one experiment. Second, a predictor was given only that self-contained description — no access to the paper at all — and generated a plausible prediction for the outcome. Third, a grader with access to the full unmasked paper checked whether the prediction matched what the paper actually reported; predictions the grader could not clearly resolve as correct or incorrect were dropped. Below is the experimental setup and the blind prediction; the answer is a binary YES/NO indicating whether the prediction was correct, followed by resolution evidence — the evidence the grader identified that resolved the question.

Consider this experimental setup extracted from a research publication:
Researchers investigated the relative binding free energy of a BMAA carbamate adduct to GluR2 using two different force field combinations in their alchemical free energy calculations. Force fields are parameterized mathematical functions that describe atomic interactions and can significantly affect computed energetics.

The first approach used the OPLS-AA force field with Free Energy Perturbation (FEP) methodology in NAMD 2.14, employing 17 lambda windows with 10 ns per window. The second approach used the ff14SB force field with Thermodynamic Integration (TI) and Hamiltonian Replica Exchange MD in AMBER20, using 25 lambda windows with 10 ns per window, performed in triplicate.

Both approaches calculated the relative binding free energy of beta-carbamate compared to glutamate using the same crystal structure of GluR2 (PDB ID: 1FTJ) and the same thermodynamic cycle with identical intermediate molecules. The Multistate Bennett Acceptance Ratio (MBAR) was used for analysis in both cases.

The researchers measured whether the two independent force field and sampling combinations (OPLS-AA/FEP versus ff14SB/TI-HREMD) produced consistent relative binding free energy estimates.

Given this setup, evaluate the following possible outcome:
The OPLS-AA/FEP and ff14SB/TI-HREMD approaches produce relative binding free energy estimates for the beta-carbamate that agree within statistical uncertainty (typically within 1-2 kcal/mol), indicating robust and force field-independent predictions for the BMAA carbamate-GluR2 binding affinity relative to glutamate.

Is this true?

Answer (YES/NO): YES